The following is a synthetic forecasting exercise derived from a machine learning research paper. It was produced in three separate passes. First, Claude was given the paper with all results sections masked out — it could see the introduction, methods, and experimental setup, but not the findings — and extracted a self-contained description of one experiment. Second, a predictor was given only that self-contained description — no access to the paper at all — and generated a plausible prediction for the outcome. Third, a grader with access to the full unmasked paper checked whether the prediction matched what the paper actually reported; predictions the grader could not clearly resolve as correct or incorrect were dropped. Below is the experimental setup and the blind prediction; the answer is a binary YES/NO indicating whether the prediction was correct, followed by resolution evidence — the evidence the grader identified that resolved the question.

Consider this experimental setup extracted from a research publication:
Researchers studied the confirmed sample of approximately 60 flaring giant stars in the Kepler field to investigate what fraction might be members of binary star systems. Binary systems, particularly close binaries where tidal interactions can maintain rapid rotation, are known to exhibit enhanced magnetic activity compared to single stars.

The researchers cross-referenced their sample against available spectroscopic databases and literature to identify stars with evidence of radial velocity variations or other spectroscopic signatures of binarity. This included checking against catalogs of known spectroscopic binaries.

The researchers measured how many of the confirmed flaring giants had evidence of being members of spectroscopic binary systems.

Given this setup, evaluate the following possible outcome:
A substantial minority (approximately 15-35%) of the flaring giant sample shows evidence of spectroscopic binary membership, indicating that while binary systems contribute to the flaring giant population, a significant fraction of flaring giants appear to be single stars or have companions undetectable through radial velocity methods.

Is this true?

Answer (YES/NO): NO